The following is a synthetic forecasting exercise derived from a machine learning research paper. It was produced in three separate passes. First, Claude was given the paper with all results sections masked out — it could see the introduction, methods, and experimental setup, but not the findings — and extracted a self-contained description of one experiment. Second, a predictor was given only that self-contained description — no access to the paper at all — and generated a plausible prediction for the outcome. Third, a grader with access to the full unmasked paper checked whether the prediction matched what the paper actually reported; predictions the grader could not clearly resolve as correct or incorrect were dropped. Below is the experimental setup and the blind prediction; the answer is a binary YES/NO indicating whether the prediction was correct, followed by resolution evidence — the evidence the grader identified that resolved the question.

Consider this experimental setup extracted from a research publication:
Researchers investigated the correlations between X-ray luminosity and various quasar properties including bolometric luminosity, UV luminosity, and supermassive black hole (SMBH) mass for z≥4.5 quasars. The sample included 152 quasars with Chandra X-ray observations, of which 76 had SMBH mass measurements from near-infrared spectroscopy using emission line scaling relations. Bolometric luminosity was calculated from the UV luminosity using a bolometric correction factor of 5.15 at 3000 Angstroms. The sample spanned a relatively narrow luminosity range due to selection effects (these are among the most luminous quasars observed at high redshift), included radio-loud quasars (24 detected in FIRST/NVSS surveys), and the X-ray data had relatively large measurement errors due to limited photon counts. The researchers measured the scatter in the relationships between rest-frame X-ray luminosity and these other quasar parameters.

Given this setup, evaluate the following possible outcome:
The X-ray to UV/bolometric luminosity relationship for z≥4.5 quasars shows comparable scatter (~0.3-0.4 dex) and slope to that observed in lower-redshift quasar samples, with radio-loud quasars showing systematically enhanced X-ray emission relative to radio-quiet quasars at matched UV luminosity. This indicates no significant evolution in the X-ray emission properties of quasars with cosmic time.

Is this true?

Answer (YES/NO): NO